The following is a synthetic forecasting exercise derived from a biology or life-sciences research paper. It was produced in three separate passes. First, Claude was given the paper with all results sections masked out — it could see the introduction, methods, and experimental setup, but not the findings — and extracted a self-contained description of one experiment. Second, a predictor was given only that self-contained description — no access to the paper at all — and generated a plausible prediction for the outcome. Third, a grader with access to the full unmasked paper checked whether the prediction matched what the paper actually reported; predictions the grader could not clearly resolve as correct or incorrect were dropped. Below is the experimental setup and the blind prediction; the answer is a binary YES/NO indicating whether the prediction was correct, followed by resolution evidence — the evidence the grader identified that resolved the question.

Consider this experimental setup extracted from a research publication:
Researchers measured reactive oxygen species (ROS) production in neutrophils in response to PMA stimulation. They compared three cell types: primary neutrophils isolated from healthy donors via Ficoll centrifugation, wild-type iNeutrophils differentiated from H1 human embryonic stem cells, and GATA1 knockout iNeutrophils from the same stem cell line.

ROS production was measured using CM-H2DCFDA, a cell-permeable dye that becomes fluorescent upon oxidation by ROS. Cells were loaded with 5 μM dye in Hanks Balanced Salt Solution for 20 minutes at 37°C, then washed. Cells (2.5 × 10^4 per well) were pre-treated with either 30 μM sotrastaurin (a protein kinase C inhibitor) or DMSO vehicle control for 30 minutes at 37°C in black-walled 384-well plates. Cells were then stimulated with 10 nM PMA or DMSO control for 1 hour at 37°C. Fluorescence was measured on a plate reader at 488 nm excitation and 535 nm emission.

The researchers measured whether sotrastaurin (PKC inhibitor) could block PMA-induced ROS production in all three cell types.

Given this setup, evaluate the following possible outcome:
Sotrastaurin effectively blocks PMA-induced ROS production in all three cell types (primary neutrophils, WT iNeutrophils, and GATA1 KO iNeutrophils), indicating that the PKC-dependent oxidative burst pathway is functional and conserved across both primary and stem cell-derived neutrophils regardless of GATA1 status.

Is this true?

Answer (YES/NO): YES